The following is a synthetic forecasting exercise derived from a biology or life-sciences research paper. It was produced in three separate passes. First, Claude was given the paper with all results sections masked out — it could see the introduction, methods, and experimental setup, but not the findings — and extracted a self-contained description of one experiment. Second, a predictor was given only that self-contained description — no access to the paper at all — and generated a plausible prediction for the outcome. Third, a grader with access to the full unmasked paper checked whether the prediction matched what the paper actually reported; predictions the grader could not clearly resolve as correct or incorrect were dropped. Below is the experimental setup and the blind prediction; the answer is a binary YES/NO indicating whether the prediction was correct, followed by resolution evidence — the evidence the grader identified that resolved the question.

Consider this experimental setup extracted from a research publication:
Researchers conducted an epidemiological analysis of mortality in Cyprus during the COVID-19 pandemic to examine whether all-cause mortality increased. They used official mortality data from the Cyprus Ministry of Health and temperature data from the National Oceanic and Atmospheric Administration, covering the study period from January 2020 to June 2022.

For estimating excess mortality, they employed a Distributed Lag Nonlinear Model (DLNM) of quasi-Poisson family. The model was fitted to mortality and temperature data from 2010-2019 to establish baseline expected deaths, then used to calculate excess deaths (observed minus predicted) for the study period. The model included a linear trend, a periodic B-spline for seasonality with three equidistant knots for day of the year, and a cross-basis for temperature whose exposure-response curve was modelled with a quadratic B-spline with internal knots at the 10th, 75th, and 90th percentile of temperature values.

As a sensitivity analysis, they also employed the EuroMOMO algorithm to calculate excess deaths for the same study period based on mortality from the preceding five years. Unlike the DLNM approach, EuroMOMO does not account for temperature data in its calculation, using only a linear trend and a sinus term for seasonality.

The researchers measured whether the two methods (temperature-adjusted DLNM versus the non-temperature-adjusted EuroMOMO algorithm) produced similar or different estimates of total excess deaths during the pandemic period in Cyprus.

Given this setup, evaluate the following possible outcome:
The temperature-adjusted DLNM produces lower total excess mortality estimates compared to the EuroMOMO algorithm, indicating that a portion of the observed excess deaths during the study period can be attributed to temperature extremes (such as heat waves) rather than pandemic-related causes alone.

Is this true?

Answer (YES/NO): YES